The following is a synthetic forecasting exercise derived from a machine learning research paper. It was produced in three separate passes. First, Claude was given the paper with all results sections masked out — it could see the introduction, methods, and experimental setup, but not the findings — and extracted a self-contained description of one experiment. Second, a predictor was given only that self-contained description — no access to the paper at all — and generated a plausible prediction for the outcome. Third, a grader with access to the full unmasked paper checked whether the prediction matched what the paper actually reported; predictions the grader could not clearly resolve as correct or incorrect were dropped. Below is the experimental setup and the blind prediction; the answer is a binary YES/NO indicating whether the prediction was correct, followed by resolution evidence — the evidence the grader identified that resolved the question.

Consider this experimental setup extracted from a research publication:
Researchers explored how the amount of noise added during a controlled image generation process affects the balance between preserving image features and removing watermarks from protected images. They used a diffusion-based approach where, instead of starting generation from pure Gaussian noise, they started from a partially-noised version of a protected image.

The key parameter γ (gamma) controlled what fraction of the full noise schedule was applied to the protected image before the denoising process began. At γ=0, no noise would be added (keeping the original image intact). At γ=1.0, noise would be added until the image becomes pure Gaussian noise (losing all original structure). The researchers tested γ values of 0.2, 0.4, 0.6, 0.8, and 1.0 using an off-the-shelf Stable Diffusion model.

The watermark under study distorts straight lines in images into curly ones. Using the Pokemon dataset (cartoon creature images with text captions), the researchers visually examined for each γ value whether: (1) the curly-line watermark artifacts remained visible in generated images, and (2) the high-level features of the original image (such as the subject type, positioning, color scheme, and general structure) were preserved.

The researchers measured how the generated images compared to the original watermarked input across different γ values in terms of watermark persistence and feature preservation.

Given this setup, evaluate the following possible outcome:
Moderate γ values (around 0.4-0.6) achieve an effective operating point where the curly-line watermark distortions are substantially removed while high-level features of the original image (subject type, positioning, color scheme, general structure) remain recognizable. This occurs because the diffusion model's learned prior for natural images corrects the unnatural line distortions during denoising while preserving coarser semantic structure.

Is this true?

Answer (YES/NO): NO